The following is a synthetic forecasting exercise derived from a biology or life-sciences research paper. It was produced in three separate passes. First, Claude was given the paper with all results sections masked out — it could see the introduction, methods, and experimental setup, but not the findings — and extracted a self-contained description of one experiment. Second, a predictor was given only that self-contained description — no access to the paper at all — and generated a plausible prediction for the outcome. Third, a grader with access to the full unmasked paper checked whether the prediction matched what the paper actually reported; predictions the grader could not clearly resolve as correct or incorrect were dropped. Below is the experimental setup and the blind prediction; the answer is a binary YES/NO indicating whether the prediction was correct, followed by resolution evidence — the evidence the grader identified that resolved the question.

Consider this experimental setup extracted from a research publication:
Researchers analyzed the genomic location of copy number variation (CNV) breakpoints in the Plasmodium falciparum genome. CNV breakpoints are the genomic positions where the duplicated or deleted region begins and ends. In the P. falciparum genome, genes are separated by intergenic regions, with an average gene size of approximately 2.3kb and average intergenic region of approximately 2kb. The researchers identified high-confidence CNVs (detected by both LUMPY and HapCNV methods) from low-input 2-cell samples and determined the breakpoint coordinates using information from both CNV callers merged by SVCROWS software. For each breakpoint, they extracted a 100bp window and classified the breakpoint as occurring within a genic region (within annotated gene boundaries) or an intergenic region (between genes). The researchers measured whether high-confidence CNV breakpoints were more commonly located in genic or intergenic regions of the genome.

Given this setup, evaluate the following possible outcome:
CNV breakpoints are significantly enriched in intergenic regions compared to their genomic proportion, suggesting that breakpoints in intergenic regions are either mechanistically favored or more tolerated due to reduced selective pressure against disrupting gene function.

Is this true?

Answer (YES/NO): NO